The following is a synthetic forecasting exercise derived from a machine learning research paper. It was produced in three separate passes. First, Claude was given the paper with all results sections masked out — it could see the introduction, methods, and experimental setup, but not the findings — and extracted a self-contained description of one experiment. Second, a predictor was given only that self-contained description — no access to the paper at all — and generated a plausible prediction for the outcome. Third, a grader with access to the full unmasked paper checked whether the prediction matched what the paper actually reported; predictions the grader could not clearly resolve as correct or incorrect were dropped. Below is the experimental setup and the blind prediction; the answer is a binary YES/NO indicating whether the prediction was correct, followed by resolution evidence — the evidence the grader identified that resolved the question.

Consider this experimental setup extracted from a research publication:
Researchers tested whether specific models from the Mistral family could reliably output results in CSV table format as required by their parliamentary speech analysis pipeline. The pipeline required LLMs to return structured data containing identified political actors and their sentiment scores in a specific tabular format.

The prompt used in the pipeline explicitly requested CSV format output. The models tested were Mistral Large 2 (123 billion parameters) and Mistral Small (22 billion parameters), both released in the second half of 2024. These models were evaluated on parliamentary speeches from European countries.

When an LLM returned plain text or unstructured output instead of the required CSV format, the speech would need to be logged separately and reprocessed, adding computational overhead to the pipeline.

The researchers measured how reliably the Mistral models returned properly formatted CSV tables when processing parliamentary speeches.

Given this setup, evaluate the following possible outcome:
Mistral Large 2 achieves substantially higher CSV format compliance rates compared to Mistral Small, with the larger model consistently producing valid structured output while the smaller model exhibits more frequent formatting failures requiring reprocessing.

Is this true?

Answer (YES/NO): NO